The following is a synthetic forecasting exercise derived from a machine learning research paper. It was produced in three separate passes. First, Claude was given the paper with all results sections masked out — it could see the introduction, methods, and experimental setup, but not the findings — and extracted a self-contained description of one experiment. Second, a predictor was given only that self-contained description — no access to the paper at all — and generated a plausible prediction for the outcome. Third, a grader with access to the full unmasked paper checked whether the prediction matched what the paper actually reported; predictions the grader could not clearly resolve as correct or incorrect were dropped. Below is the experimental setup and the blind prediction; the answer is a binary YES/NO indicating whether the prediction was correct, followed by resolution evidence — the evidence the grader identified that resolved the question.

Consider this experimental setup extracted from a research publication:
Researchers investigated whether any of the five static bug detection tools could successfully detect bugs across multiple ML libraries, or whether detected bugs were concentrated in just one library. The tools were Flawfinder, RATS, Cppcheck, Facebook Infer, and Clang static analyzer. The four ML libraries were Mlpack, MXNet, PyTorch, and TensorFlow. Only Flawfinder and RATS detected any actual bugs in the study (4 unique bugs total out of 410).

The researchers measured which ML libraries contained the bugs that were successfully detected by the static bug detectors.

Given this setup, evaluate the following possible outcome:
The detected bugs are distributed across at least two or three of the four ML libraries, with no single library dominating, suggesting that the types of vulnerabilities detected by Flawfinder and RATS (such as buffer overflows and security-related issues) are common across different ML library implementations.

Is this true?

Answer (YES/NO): YES